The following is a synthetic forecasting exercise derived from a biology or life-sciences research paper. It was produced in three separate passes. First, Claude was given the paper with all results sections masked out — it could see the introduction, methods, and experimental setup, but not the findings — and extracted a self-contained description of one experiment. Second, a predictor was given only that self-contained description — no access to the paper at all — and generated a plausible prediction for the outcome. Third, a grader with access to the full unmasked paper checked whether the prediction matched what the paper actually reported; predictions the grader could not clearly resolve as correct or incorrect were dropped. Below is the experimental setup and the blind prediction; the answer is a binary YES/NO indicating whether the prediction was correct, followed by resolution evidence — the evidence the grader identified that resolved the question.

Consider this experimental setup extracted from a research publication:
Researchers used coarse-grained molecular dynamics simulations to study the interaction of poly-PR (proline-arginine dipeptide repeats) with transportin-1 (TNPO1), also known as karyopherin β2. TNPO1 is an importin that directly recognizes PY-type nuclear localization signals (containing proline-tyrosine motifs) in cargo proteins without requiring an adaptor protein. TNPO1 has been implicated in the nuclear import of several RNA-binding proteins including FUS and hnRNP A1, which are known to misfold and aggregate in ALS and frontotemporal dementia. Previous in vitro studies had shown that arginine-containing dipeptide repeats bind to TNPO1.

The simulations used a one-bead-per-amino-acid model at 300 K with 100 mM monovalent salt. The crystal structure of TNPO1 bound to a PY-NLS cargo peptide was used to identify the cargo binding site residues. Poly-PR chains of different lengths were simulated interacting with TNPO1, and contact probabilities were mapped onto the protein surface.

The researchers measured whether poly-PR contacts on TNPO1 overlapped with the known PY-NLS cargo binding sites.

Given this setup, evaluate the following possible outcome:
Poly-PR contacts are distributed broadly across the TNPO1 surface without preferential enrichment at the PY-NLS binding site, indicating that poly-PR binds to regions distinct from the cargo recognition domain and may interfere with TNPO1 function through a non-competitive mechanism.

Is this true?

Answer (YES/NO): NO